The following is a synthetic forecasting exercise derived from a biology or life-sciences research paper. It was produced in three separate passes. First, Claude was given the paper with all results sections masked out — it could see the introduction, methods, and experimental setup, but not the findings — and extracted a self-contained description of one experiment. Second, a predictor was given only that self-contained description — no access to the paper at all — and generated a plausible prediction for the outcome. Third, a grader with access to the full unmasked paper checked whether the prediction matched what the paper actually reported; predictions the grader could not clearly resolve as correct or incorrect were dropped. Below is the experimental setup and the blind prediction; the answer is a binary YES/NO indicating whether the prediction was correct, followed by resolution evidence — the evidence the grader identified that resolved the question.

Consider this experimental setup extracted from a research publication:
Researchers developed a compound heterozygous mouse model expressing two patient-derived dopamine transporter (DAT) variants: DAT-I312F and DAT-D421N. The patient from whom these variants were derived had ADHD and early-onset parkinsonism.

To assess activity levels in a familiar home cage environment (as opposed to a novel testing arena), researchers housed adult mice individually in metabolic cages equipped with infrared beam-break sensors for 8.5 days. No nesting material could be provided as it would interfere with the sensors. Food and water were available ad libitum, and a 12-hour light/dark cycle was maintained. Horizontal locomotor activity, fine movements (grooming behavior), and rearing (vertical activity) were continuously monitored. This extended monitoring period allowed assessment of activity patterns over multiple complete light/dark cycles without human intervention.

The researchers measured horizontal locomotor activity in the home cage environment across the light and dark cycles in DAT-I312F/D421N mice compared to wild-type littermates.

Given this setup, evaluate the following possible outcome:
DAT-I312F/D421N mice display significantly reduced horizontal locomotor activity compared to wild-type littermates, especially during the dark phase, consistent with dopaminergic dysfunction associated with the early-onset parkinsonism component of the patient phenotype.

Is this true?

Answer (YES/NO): NO